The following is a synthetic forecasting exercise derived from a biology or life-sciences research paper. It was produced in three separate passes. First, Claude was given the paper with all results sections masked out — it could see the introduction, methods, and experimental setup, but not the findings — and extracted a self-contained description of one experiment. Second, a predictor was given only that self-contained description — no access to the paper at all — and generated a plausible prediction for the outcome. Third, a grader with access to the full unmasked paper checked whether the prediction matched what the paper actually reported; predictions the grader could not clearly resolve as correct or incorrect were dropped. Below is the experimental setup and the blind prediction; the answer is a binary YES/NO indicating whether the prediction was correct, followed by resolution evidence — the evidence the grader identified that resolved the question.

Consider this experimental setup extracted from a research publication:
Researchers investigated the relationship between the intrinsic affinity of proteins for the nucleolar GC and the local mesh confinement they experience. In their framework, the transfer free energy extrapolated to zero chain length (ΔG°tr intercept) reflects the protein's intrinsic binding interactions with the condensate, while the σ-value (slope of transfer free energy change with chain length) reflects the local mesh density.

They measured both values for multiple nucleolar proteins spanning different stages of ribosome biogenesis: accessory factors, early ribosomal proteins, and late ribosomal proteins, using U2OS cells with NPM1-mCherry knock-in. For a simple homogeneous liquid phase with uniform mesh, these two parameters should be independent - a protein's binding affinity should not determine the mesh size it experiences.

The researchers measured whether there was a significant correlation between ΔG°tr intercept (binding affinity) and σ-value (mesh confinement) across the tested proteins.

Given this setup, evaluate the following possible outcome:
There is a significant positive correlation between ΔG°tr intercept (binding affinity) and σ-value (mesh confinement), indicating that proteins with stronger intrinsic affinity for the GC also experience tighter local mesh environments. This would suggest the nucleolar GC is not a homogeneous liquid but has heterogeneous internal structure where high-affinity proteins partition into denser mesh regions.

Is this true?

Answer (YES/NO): YES